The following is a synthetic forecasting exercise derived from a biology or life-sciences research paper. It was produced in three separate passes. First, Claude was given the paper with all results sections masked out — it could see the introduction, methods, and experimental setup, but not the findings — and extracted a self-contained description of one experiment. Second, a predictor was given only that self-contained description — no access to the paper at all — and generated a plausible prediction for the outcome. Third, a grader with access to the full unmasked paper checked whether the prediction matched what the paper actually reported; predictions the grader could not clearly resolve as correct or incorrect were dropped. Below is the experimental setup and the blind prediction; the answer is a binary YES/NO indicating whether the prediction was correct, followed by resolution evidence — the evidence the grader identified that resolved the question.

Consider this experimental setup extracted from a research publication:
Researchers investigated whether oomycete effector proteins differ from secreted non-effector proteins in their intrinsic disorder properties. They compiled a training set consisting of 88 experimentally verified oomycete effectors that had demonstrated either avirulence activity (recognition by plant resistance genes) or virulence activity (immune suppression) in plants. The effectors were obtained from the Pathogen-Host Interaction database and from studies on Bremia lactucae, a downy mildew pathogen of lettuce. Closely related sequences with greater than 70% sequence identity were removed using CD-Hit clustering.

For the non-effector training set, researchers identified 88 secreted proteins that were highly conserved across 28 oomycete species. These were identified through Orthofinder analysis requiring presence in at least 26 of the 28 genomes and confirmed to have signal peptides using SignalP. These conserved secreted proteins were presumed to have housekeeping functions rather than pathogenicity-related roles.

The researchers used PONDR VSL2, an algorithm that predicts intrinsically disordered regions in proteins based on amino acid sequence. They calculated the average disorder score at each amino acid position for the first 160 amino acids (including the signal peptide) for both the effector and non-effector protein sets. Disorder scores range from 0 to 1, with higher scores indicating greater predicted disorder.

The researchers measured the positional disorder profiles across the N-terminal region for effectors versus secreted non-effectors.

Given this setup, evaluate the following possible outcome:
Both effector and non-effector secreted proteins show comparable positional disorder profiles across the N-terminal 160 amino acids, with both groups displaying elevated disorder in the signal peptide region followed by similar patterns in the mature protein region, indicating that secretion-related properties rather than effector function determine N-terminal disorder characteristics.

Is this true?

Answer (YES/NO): NO